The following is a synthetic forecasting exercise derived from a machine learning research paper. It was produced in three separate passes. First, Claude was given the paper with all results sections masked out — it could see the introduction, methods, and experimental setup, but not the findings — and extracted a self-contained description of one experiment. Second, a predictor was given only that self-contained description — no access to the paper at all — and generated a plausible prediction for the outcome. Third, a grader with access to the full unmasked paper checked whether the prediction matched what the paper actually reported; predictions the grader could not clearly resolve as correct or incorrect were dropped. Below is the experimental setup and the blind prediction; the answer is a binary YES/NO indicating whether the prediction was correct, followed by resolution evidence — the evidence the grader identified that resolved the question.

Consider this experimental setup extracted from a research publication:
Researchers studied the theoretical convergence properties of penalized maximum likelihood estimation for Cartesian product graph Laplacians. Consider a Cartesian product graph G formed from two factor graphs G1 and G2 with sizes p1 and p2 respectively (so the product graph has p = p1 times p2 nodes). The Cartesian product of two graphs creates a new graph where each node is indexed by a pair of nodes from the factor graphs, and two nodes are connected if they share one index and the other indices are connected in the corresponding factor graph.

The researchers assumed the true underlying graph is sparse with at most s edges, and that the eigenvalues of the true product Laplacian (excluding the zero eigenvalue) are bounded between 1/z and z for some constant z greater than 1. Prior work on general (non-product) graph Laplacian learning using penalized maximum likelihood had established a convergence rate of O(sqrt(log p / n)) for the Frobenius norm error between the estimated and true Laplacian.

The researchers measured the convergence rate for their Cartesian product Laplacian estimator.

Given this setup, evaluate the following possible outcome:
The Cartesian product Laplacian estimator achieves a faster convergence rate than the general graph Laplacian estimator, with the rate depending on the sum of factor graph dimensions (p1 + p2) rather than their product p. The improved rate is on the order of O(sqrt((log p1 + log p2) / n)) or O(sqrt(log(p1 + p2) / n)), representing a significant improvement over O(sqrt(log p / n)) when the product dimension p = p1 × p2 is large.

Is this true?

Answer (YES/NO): NO